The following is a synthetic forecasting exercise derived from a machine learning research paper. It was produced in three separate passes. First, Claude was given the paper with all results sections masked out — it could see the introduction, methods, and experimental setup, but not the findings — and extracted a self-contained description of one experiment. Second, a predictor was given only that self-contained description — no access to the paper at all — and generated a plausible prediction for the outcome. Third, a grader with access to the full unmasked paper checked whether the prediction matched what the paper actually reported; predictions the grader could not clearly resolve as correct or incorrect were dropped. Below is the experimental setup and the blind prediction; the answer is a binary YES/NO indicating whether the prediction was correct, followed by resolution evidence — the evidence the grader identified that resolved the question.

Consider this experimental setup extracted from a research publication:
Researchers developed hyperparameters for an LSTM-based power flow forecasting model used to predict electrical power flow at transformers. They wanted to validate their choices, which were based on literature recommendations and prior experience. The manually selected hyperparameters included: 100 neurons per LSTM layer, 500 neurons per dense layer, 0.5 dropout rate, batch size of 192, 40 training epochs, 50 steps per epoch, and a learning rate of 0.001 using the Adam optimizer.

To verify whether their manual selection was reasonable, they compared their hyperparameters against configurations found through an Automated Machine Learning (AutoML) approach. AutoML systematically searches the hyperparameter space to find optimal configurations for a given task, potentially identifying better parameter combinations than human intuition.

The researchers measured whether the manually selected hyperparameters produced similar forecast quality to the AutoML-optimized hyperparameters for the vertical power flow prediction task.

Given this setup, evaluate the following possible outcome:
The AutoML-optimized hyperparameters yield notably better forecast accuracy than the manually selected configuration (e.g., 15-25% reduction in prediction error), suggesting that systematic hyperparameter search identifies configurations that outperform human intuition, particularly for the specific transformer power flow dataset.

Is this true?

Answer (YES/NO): NO